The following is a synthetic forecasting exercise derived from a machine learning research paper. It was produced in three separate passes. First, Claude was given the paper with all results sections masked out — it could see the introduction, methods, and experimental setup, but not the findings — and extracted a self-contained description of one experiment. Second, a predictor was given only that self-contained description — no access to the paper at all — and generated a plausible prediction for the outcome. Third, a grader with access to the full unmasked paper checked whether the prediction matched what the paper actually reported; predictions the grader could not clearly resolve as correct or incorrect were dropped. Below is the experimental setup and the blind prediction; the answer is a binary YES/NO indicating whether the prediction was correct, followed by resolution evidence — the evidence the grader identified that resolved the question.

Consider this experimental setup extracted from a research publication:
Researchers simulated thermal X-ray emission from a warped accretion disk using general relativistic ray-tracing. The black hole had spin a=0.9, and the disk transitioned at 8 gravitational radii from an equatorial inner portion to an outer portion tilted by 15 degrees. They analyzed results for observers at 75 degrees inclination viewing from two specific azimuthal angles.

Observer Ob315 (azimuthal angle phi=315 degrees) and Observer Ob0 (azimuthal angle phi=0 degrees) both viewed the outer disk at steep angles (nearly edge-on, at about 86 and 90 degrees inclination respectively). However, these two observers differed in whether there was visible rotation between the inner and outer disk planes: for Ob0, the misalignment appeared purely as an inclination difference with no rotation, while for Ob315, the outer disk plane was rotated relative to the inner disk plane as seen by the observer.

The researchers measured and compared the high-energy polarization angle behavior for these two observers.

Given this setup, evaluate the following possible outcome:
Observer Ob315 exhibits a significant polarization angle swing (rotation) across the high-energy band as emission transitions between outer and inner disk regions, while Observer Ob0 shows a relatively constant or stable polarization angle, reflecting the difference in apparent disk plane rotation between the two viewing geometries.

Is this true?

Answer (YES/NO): NO